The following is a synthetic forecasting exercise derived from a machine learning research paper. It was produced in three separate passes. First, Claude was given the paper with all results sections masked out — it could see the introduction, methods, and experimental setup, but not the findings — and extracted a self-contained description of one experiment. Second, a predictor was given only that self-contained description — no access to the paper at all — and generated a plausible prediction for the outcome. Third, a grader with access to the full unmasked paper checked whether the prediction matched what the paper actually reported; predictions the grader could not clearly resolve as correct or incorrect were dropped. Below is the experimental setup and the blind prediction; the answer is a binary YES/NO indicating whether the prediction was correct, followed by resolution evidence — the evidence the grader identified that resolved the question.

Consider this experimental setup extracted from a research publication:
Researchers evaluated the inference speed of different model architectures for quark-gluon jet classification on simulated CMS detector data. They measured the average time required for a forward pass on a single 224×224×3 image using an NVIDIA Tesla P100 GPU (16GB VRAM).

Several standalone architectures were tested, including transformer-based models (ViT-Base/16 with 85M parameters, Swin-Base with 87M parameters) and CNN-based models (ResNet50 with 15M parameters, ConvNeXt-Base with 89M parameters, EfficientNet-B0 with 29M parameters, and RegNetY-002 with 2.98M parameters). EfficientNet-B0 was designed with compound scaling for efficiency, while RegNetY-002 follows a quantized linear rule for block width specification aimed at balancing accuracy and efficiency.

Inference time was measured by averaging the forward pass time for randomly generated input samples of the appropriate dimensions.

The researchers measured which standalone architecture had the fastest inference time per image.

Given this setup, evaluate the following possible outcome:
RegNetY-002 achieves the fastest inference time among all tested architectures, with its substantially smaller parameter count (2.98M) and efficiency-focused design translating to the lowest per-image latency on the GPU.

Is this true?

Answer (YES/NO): YES